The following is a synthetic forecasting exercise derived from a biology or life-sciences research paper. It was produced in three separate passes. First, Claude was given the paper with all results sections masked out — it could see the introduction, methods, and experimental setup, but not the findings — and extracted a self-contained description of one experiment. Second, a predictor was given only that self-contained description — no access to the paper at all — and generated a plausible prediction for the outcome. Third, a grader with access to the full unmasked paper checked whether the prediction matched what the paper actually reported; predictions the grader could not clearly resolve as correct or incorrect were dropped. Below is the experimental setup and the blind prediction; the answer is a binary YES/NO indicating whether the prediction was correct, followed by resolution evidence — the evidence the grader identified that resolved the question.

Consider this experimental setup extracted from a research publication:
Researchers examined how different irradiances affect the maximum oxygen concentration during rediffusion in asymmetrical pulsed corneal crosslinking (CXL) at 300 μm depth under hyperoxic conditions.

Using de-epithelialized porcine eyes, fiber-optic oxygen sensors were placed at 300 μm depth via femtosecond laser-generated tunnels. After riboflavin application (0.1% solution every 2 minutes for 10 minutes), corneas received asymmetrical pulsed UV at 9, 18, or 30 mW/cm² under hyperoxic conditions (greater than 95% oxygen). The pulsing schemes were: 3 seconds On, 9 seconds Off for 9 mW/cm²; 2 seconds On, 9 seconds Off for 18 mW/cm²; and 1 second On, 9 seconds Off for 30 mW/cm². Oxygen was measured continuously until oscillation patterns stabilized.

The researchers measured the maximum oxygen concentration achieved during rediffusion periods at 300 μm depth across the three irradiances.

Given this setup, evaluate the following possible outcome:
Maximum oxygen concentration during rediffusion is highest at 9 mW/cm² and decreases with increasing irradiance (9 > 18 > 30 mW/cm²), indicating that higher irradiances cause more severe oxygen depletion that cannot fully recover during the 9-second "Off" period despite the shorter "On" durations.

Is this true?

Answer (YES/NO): YES